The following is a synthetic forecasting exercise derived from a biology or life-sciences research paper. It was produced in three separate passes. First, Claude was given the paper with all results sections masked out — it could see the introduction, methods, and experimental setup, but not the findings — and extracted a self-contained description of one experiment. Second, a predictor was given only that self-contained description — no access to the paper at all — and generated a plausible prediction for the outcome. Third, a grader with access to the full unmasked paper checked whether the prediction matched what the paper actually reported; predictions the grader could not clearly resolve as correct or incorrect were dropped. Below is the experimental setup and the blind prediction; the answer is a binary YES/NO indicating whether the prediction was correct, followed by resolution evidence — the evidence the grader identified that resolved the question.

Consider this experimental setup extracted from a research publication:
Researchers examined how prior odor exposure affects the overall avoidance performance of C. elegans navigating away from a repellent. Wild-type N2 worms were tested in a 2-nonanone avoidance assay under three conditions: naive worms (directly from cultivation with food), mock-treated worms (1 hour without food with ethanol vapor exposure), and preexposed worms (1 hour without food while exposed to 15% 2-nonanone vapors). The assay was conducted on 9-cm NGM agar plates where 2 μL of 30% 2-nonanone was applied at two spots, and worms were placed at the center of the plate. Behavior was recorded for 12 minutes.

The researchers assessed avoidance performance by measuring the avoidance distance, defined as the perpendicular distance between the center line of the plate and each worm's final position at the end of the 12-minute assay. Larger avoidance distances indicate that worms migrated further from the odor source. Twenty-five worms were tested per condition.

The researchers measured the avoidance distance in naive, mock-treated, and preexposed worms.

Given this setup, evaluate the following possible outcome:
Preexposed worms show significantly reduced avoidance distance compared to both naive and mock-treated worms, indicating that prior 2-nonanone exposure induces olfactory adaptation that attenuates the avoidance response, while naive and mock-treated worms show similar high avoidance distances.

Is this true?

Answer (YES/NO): NO